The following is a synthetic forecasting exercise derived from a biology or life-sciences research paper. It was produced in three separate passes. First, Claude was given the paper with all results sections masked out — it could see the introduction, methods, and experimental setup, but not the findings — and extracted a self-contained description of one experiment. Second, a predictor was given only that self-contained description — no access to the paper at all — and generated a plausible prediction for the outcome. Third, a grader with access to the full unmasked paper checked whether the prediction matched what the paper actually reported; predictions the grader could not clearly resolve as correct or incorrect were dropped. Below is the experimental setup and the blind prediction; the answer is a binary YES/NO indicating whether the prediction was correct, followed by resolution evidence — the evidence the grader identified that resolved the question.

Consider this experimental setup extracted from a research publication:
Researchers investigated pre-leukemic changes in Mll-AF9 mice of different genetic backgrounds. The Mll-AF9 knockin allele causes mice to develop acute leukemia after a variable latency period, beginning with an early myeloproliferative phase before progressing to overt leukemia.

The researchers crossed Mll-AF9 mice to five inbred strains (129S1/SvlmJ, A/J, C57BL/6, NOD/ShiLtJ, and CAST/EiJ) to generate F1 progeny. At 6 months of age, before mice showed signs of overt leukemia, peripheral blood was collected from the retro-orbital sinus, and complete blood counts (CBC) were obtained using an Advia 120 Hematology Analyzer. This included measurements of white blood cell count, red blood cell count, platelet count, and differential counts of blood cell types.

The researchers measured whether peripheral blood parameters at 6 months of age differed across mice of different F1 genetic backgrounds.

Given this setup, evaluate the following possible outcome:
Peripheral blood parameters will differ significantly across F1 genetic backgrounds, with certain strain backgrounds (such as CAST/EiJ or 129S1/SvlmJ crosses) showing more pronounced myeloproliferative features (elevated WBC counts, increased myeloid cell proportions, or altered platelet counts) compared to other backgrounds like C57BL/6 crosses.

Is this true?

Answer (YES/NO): NO